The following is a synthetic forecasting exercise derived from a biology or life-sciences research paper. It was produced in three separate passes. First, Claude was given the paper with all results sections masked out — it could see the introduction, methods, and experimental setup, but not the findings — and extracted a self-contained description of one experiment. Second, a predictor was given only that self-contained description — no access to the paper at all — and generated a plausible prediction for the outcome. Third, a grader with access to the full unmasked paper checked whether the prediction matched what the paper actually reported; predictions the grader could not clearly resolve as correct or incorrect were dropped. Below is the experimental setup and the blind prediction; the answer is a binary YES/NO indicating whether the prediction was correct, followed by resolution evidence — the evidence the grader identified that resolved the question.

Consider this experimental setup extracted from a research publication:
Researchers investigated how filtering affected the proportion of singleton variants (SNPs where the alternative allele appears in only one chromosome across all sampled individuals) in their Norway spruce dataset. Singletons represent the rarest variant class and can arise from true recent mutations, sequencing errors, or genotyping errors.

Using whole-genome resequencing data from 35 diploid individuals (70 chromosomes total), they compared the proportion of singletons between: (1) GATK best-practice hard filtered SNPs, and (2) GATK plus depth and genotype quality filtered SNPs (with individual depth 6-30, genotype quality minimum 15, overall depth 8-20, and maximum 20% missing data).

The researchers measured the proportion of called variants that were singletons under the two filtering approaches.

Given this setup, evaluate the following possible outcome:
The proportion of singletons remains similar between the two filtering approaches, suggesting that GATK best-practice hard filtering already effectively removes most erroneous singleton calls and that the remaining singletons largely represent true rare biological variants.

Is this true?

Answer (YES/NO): NO